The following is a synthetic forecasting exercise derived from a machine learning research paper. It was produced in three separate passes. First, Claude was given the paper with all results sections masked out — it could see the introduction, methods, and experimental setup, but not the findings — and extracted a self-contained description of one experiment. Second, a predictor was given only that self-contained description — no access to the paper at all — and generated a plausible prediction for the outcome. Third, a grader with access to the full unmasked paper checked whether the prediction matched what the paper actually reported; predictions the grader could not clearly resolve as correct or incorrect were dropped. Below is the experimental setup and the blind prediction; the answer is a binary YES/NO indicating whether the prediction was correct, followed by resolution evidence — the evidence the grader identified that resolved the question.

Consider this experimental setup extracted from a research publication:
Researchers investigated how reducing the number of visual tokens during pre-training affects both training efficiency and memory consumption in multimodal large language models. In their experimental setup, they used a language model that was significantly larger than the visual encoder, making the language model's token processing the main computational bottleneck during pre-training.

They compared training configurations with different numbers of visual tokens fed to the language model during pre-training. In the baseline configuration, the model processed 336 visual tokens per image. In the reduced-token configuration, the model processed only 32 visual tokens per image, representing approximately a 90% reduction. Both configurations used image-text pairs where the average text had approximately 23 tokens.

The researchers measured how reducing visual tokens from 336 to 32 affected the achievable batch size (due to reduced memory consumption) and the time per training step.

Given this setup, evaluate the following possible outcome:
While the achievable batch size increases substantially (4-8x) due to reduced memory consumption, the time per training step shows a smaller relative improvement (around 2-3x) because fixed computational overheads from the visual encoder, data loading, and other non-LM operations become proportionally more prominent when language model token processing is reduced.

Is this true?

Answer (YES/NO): NO